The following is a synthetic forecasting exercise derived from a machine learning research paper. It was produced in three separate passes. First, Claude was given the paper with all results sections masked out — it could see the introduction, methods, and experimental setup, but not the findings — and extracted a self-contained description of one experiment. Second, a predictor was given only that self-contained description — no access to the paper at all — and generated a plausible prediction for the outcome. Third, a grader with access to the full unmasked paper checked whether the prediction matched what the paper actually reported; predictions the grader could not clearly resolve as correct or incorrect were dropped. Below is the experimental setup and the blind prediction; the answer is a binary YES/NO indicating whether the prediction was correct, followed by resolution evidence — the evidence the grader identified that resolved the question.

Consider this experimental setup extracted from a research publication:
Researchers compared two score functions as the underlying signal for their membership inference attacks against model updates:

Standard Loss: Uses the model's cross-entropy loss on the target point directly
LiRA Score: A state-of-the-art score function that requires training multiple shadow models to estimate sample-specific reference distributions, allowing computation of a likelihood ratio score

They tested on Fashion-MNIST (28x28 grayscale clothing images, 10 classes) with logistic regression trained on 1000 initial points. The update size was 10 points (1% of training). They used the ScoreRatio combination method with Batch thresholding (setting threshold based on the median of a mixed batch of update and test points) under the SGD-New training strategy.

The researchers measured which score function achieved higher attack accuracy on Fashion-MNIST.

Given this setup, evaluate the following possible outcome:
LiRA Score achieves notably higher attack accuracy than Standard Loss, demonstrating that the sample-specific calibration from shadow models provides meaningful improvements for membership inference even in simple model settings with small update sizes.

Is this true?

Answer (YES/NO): YES